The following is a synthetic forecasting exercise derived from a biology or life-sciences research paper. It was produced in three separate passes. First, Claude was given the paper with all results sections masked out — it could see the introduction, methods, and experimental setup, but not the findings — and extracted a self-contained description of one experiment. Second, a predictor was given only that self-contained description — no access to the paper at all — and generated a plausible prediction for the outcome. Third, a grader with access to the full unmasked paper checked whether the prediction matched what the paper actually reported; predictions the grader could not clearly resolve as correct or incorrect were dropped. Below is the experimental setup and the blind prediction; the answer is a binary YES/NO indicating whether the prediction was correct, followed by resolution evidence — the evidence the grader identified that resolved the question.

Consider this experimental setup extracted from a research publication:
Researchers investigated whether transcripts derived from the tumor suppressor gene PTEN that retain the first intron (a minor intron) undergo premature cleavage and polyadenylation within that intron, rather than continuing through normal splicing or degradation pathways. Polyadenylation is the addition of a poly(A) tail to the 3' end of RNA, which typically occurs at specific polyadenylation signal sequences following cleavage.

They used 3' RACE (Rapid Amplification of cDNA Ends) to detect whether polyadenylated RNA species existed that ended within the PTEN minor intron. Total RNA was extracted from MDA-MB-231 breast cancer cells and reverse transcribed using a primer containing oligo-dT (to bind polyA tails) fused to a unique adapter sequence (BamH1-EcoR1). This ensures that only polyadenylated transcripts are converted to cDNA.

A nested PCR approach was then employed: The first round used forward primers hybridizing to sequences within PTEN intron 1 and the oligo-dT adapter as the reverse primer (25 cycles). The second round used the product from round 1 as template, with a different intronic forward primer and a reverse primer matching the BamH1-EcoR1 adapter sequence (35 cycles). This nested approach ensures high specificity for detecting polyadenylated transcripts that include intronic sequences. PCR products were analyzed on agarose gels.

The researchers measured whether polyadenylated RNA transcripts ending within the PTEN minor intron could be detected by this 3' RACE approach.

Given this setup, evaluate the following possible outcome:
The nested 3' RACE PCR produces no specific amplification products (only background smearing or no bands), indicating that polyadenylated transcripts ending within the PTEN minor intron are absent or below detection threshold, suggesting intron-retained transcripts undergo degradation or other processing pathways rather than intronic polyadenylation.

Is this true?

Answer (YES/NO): NO